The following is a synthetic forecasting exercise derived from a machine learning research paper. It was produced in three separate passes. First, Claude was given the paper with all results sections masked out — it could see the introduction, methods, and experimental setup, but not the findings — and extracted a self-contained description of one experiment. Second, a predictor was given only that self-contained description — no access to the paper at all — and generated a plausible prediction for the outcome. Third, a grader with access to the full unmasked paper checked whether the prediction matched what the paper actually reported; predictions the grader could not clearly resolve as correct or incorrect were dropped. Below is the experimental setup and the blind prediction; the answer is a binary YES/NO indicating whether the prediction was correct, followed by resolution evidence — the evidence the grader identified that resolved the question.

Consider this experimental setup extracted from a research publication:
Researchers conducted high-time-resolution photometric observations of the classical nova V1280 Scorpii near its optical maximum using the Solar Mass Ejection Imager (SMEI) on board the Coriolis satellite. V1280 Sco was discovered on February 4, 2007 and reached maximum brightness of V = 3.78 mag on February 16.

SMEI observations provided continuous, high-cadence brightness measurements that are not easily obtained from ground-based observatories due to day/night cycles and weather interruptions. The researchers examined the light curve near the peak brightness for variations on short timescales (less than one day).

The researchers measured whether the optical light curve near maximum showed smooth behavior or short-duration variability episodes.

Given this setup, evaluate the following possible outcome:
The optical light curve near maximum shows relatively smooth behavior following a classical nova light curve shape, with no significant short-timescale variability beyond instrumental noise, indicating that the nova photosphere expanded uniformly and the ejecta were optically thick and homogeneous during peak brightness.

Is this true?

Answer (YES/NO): NO